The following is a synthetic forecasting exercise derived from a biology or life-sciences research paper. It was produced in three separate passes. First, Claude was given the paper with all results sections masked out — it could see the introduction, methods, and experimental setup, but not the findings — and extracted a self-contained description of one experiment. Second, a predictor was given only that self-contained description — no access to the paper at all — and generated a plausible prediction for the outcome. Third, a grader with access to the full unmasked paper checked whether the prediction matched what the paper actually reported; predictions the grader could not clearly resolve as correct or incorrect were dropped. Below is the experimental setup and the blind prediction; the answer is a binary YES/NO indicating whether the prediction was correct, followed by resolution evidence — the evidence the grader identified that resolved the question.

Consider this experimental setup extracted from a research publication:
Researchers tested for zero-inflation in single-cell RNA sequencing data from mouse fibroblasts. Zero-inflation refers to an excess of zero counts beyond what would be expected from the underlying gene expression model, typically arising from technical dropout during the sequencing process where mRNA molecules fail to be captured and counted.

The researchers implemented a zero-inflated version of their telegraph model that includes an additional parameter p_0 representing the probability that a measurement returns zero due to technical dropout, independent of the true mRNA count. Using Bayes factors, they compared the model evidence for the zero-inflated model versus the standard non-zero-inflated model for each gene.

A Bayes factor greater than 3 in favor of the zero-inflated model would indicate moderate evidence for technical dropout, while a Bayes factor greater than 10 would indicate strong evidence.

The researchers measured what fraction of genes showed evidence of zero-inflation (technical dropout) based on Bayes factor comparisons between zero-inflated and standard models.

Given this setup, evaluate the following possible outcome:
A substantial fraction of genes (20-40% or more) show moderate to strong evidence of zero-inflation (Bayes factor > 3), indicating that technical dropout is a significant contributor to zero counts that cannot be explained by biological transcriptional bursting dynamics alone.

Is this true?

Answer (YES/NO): NO